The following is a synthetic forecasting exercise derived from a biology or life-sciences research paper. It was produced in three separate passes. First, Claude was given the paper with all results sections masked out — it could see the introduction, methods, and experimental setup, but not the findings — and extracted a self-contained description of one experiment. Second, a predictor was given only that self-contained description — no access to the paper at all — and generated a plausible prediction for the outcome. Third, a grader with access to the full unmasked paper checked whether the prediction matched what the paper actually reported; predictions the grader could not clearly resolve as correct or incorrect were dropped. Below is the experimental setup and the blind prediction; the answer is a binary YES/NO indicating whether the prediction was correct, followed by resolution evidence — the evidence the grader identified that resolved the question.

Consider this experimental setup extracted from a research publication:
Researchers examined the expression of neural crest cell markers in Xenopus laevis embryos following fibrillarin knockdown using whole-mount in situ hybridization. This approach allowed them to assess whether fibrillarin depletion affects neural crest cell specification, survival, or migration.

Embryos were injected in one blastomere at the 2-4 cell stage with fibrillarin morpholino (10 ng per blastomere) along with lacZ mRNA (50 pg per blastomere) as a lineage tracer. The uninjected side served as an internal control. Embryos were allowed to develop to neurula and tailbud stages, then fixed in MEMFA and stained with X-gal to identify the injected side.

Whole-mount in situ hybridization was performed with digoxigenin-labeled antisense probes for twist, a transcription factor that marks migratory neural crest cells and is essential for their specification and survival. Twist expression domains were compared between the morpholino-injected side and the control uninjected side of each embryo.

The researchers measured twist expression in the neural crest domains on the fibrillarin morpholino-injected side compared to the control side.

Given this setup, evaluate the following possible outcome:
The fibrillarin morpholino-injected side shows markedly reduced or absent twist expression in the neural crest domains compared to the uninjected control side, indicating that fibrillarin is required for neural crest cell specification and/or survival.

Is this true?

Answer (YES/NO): YES